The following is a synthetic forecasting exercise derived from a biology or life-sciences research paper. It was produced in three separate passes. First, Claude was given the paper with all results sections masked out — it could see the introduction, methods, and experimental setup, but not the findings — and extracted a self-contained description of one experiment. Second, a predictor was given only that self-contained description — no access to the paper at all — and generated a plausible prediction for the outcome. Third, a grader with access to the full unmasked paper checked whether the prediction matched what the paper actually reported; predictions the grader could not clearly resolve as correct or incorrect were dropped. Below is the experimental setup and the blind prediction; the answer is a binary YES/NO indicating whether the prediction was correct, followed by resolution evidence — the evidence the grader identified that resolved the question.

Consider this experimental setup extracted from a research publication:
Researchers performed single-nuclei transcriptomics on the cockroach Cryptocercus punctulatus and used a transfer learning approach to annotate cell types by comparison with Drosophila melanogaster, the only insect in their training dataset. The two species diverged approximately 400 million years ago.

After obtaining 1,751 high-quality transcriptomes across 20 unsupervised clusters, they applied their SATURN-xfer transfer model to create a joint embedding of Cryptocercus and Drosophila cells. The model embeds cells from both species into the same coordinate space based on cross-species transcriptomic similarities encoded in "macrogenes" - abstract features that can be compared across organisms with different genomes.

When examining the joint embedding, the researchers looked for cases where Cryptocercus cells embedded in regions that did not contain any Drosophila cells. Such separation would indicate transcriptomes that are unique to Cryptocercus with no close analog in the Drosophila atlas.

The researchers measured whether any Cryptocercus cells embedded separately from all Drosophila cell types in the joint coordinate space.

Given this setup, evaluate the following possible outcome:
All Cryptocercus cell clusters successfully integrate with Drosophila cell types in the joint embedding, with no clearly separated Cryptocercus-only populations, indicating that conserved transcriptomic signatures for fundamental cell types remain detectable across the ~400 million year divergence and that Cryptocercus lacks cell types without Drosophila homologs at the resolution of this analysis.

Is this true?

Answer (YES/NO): NO